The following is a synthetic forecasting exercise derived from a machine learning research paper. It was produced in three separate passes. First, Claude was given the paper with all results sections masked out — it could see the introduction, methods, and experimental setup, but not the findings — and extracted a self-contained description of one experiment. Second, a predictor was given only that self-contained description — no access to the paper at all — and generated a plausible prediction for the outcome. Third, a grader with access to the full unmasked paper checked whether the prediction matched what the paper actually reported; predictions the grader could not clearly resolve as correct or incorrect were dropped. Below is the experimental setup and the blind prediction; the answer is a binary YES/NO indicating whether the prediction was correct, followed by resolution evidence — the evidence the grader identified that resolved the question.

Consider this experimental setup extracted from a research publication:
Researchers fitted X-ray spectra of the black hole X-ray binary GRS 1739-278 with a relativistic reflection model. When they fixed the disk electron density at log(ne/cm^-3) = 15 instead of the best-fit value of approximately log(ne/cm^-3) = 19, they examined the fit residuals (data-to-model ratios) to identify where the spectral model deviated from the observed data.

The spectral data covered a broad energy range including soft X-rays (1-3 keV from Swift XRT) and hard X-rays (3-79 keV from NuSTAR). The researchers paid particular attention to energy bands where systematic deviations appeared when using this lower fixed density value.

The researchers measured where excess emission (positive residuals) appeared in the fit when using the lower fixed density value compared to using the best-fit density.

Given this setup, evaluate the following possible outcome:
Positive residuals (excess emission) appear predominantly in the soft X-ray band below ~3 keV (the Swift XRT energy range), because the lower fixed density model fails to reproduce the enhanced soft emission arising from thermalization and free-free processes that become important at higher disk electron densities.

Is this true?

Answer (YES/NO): YES